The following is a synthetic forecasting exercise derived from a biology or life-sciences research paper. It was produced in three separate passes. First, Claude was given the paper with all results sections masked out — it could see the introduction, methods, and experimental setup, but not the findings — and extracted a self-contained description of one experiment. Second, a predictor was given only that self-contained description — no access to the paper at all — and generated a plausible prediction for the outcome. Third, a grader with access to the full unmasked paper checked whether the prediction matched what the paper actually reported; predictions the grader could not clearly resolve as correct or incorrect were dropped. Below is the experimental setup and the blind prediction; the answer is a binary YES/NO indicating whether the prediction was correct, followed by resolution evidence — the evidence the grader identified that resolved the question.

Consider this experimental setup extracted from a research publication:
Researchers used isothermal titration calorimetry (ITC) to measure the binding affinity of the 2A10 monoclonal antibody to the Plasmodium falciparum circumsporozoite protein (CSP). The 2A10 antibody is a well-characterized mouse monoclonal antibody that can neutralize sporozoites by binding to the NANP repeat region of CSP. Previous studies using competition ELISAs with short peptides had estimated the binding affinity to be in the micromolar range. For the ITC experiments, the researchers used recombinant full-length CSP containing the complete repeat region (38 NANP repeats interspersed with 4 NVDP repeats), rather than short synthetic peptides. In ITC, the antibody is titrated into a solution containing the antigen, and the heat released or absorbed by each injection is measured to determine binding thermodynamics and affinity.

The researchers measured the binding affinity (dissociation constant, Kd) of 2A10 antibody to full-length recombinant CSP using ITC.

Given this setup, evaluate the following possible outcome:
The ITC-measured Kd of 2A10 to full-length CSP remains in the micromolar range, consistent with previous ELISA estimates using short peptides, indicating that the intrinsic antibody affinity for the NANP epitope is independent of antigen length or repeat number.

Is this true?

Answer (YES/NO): NO